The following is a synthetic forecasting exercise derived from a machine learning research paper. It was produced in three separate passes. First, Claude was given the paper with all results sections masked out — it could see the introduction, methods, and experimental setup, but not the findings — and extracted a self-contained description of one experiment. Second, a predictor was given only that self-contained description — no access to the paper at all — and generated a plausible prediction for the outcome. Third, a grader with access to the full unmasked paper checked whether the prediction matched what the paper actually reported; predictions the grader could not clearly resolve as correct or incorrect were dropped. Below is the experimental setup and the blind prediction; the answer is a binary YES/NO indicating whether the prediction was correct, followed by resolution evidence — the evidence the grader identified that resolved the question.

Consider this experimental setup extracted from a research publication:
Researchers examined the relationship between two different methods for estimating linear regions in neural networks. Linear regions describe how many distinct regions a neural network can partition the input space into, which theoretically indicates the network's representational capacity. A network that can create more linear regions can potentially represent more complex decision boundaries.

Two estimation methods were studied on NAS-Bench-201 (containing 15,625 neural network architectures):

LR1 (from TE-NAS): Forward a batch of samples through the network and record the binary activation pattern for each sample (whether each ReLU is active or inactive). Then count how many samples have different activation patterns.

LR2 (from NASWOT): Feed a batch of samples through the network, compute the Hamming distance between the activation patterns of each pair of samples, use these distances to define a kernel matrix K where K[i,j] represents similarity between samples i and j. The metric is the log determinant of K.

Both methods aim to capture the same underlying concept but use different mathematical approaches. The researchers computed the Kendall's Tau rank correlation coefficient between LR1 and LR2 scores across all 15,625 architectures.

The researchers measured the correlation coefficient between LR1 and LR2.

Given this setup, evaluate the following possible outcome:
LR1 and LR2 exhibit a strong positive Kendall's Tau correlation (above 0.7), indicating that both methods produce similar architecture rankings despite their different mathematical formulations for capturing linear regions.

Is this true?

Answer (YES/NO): NO